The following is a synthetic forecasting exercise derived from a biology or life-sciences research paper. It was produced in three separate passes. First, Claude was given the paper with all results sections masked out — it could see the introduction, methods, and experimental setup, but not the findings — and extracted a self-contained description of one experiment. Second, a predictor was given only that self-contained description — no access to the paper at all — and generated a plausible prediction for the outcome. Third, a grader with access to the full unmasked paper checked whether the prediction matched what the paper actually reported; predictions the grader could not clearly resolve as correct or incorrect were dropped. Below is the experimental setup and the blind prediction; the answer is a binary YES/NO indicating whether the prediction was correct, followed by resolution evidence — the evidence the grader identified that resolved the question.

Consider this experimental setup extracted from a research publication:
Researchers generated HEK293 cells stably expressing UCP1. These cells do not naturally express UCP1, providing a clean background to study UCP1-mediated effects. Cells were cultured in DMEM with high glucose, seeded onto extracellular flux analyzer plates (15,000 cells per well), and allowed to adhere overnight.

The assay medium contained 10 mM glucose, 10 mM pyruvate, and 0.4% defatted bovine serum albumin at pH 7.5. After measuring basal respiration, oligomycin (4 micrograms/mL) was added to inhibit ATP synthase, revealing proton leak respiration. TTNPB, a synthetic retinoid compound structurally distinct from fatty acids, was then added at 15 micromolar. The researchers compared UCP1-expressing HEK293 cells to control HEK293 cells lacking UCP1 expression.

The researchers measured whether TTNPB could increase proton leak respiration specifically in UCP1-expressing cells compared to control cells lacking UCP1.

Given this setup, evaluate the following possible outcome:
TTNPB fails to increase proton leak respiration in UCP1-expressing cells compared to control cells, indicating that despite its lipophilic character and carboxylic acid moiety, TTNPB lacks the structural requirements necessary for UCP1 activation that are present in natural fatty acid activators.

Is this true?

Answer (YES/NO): NO